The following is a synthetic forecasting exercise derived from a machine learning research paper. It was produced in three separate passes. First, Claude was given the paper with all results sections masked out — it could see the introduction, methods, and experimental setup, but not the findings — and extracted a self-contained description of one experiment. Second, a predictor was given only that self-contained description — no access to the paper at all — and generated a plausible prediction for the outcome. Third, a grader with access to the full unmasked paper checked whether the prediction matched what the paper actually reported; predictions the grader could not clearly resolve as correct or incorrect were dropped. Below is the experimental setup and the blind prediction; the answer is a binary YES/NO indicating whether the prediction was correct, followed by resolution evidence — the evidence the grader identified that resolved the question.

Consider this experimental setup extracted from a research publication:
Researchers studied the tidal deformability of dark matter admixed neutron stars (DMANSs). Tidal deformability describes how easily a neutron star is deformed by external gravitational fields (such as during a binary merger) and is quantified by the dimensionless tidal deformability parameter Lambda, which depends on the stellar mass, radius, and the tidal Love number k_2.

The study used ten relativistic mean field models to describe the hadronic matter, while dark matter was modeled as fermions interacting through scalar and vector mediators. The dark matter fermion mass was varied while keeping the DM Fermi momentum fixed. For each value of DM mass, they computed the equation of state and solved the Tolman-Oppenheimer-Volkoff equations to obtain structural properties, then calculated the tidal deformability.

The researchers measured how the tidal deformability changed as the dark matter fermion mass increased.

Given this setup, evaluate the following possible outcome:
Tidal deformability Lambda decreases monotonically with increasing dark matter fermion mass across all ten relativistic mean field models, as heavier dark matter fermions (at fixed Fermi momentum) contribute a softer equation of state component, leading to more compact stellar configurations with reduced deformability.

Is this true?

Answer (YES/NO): NO